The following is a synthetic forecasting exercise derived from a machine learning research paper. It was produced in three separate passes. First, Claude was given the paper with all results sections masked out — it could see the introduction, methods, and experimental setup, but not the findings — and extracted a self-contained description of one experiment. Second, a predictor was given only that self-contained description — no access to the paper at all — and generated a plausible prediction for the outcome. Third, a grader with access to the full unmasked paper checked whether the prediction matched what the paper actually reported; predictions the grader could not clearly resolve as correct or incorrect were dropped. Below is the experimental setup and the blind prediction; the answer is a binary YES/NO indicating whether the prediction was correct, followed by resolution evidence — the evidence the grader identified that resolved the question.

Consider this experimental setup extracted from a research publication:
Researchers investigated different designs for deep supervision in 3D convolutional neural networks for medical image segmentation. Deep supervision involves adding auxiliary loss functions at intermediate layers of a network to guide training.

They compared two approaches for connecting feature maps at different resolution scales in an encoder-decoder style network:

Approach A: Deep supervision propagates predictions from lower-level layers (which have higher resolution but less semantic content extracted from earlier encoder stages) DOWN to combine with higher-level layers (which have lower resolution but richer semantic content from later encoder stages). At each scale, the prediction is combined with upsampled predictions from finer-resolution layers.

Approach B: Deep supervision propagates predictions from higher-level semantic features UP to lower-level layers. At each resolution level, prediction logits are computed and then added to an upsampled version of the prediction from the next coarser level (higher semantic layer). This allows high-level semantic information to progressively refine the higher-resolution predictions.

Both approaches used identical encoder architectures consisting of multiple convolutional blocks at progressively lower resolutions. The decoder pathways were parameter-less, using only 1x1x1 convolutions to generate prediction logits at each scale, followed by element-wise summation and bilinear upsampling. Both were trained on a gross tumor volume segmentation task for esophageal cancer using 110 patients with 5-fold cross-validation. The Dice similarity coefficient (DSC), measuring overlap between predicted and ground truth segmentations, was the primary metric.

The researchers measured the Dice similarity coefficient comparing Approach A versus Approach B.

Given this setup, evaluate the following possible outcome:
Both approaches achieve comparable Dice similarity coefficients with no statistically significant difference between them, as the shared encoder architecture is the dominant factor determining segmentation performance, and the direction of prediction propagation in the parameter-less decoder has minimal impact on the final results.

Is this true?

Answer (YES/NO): NO